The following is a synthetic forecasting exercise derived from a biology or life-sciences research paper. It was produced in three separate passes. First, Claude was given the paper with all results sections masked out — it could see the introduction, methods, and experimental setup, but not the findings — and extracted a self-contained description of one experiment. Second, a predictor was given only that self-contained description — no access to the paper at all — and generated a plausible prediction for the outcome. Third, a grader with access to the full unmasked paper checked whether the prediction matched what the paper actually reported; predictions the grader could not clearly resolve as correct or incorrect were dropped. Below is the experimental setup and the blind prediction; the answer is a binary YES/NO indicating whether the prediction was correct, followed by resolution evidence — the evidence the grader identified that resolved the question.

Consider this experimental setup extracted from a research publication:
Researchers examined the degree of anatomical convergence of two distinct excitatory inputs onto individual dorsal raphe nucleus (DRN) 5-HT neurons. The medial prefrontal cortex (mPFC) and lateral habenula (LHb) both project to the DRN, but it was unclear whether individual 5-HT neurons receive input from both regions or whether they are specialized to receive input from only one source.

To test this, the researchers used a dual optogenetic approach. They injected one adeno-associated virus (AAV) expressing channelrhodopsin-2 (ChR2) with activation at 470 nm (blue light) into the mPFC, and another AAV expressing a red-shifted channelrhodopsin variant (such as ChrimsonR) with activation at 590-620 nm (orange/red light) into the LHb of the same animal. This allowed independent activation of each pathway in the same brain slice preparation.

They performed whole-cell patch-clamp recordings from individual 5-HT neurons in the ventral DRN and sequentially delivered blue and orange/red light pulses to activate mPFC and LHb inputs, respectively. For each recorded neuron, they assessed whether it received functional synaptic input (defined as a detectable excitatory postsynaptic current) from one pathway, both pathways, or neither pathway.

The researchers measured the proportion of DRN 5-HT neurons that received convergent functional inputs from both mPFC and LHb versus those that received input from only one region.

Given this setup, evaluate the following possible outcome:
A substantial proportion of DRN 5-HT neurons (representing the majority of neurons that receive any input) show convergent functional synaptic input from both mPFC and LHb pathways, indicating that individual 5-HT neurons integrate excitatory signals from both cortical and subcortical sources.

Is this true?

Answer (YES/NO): YES